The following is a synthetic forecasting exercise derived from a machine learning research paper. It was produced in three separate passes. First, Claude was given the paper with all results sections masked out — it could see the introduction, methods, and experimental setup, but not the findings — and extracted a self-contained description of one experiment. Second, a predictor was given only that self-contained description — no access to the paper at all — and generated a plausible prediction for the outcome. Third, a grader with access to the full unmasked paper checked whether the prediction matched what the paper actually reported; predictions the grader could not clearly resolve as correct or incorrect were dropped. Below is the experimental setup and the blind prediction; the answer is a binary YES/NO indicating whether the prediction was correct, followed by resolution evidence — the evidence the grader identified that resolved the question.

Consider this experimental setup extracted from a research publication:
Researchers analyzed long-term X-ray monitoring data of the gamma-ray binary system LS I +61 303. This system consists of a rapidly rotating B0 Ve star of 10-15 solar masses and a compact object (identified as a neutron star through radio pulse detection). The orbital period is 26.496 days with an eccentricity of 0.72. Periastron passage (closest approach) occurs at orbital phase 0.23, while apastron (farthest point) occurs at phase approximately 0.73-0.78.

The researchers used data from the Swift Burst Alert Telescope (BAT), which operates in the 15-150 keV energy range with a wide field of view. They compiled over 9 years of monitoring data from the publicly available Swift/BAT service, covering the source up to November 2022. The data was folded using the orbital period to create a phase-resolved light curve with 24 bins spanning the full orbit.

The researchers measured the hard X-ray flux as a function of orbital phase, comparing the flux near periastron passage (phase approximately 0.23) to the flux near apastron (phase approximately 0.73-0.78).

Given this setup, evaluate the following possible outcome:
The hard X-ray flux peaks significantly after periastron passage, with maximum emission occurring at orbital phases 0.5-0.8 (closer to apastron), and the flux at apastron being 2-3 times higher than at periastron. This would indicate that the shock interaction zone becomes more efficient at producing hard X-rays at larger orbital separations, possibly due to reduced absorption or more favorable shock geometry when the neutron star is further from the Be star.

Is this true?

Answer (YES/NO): YES